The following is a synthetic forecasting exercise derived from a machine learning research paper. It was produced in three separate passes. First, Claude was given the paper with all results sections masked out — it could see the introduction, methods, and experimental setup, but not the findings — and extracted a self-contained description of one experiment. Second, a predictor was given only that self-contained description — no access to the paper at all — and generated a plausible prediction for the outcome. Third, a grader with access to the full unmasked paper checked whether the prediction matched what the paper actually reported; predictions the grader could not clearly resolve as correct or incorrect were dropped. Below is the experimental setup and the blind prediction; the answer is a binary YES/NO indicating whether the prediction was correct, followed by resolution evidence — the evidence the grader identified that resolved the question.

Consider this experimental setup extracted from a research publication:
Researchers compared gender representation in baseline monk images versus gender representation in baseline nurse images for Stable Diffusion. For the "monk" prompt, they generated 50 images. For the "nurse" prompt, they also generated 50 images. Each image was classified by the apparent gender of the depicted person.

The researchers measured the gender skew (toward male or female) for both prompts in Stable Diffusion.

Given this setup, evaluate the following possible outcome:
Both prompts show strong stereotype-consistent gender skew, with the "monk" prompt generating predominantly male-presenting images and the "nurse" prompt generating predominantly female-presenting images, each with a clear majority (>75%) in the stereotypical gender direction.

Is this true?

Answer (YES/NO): YES